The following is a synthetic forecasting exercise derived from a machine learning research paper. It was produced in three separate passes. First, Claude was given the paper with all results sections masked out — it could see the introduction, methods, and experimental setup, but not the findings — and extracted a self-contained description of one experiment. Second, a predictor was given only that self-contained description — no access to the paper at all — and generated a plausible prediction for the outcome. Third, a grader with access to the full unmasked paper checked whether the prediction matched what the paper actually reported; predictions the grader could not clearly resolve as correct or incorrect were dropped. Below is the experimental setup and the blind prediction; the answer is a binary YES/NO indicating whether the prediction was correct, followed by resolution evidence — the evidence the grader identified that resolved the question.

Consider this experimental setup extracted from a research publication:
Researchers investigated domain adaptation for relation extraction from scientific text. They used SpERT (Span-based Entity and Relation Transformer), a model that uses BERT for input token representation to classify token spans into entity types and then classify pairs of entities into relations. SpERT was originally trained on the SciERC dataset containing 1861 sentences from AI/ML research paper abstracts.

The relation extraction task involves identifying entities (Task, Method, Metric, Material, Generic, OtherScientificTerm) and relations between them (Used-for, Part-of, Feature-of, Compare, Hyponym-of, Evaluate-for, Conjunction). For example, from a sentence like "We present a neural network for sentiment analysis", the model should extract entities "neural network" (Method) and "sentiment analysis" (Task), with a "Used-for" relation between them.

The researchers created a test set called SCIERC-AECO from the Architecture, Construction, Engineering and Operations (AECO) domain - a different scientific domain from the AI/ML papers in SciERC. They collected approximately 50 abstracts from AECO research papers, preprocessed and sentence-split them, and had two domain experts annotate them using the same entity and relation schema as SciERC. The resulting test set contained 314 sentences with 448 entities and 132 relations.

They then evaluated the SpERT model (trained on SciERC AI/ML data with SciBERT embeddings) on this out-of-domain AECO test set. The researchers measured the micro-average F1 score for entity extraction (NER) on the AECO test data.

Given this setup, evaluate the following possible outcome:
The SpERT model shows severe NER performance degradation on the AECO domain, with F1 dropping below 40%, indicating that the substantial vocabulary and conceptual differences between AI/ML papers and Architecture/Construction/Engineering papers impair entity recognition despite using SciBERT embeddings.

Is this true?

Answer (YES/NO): YES